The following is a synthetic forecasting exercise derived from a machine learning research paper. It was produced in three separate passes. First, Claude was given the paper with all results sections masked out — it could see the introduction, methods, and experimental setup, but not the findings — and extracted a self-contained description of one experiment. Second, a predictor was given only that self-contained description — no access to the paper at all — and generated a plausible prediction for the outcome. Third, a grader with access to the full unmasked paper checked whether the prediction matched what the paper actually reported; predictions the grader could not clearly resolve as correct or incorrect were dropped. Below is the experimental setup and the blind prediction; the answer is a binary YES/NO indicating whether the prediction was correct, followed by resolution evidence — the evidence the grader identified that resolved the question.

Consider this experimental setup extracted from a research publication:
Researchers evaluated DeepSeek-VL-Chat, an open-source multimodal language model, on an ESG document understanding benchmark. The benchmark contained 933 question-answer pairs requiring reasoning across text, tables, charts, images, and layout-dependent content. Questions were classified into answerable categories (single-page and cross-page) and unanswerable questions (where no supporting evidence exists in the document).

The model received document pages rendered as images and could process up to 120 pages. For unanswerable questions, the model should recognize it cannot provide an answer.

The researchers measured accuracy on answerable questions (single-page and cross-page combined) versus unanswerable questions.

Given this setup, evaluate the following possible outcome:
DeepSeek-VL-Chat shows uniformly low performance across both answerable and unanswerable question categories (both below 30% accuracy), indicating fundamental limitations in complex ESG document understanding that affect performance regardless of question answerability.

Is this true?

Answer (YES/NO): NO